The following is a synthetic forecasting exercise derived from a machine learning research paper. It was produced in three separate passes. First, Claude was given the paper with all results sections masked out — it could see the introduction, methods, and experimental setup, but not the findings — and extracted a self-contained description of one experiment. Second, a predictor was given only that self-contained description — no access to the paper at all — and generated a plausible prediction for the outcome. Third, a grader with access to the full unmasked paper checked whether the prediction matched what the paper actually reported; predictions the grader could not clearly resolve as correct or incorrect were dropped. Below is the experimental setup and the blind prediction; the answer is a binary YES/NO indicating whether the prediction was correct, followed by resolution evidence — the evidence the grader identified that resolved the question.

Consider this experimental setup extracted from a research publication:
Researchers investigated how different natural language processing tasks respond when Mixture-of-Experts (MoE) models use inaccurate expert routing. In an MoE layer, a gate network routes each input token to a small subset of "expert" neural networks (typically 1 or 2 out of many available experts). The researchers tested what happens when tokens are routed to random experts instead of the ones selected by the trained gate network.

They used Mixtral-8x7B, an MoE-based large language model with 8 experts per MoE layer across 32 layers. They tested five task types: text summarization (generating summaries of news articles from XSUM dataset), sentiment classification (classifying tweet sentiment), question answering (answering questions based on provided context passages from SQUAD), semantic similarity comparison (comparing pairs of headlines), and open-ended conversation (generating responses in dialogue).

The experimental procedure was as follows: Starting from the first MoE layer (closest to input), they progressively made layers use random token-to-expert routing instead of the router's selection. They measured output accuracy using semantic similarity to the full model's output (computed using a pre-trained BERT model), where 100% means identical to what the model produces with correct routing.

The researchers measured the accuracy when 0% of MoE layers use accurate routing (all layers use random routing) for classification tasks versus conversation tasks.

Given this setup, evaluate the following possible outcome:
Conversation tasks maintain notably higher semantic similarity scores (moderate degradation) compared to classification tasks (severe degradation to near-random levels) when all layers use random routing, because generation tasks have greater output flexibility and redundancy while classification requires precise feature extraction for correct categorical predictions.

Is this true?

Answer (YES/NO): NO